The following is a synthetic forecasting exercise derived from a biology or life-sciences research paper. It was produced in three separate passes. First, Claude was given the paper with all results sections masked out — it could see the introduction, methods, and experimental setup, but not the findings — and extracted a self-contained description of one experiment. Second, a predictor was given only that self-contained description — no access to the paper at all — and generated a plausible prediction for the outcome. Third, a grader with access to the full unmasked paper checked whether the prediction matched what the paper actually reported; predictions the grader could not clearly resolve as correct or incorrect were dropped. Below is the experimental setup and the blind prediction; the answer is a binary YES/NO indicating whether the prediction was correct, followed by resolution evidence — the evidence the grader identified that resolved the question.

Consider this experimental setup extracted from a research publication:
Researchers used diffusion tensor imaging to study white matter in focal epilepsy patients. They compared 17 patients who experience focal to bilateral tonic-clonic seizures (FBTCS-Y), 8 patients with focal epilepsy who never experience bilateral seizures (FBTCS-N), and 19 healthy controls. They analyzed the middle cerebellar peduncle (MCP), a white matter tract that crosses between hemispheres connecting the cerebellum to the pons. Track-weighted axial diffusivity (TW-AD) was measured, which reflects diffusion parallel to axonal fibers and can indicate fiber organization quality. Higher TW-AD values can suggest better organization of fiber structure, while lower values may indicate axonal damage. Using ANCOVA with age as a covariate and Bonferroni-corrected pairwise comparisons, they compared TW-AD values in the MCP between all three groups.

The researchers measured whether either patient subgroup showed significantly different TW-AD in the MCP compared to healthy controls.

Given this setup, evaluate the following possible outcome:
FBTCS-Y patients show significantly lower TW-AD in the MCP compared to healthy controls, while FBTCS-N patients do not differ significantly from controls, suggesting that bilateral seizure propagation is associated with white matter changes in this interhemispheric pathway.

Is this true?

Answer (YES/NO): NO